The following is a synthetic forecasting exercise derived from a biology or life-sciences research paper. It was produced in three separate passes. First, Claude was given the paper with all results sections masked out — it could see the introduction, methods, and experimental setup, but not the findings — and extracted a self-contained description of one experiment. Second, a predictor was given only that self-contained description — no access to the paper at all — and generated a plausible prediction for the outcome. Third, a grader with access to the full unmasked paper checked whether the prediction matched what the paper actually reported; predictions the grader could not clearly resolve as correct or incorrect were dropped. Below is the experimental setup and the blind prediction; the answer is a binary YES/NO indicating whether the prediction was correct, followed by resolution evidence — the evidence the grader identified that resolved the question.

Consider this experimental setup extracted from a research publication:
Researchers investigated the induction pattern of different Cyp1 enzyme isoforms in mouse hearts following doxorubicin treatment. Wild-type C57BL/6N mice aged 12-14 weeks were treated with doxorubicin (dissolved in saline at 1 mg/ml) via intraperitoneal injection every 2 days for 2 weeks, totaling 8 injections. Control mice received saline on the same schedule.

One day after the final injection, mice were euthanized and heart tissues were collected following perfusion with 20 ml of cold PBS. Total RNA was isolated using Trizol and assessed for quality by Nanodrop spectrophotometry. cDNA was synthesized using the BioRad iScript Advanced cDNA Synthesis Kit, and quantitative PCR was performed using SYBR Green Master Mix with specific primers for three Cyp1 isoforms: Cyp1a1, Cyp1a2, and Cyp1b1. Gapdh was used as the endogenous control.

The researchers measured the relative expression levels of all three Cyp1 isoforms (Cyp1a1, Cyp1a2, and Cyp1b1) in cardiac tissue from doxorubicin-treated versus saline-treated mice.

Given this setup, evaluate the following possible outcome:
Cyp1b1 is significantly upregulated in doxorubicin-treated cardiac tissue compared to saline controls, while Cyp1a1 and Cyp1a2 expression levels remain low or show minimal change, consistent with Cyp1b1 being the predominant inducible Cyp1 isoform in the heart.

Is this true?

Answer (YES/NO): NO